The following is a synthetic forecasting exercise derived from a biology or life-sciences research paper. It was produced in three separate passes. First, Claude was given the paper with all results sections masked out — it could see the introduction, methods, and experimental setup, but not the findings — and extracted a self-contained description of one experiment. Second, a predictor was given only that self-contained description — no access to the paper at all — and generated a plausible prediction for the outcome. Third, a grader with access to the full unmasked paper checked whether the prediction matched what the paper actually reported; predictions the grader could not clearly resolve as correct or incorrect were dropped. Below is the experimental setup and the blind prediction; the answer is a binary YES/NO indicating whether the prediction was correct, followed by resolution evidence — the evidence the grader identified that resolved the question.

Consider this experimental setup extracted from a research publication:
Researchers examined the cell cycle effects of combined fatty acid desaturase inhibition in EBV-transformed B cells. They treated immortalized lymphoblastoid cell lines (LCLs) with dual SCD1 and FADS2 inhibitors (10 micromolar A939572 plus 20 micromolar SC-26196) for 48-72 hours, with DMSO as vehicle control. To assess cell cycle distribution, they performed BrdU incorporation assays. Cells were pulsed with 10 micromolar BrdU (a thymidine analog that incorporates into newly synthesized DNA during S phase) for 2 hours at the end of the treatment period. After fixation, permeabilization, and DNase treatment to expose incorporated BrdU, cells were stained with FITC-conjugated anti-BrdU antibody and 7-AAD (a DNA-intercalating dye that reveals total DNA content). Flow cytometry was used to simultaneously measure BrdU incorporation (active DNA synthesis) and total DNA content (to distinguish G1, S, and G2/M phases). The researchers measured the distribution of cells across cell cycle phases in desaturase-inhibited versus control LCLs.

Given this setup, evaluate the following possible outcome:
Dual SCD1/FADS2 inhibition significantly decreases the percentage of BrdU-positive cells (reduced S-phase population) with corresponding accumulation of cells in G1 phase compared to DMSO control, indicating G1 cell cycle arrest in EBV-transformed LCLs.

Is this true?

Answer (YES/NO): YES